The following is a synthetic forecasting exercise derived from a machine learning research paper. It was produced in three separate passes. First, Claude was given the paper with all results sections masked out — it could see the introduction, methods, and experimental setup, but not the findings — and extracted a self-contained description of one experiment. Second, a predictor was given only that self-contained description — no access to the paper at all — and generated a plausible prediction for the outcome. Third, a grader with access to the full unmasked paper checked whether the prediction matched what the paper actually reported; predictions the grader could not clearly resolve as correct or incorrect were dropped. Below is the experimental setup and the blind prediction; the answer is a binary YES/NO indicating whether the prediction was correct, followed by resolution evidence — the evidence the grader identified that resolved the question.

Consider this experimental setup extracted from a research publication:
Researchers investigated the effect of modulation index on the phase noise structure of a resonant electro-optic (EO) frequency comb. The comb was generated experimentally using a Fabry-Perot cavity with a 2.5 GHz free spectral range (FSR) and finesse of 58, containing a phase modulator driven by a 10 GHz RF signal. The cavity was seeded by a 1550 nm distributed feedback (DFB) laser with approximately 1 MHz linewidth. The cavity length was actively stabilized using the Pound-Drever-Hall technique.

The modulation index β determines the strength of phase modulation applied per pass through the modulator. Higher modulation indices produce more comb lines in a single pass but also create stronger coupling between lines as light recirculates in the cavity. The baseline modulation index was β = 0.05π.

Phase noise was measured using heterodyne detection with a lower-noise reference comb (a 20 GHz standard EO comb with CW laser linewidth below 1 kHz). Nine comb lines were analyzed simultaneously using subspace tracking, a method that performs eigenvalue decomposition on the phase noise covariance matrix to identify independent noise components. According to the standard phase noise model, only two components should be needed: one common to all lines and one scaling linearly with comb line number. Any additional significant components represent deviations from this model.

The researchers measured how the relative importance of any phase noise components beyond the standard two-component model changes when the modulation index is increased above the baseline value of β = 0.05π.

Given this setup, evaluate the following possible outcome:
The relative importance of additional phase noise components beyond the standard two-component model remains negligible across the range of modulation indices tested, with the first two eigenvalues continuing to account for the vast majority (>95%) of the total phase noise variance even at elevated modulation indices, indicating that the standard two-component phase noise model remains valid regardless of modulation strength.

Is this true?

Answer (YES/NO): NO